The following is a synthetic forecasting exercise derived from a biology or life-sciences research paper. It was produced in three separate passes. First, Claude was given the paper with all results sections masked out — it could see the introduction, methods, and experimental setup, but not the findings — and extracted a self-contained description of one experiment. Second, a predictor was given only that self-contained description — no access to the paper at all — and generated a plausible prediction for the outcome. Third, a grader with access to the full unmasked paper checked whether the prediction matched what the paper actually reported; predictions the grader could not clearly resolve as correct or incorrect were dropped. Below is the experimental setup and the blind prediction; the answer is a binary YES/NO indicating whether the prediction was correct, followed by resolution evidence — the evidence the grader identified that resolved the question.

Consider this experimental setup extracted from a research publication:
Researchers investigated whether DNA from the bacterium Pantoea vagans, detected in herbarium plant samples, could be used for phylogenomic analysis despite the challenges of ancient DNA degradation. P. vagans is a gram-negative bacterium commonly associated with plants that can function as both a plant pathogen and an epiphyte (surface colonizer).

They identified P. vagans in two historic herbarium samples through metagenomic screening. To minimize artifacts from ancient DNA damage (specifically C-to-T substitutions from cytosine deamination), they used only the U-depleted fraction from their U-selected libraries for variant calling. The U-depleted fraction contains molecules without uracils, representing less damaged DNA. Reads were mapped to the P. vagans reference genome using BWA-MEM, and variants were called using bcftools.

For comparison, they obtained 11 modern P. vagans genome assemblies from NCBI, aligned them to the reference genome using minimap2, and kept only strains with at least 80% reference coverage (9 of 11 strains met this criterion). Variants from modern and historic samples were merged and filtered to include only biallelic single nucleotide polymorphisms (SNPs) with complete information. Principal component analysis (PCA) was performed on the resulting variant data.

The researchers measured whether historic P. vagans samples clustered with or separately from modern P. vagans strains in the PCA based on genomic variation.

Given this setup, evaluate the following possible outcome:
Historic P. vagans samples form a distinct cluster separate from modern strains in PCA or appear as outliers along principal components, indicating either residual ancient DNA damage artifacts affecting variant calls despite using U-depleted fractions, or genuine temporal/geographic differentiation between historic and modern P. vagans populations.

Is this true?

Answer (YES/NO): NO